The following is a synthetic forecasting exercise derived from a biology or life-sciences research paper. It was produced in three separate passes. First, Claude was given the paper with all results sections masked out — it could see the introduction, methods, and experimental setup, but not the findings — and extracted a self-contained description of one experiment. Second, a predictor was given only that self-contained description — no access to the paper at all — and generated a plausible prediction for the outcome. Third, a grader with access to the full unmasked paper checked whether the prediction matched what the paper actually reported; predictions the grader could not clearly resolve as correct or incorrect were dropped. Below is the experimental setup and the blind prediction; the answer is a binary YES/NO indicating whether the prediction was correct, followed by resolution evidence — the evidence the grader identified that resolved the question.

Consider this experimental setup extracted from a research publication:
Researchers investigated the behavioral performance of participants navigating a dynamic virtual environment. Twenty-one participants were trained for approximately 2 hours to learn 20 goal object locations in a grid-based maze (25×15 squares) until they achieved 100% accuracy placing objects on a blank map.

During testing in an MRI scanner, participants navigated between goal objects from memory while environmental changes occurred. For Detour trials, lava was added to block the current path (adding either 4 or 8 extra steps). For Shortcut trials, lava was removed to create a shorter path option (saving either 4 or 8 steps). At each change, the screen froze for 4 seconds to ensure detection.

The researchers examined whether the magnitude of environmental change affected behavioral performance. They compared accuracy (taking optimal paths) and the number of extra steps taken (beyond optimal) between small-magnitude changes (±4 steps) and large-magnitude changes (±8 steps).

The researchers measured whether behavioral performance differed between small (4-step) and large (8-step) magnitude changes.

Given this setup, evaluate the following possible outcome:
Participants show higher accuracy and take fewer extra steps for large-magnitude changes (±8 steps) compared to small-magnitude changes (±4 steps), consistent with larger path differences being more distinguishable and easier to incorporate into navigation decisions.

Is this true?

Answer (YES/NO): NO